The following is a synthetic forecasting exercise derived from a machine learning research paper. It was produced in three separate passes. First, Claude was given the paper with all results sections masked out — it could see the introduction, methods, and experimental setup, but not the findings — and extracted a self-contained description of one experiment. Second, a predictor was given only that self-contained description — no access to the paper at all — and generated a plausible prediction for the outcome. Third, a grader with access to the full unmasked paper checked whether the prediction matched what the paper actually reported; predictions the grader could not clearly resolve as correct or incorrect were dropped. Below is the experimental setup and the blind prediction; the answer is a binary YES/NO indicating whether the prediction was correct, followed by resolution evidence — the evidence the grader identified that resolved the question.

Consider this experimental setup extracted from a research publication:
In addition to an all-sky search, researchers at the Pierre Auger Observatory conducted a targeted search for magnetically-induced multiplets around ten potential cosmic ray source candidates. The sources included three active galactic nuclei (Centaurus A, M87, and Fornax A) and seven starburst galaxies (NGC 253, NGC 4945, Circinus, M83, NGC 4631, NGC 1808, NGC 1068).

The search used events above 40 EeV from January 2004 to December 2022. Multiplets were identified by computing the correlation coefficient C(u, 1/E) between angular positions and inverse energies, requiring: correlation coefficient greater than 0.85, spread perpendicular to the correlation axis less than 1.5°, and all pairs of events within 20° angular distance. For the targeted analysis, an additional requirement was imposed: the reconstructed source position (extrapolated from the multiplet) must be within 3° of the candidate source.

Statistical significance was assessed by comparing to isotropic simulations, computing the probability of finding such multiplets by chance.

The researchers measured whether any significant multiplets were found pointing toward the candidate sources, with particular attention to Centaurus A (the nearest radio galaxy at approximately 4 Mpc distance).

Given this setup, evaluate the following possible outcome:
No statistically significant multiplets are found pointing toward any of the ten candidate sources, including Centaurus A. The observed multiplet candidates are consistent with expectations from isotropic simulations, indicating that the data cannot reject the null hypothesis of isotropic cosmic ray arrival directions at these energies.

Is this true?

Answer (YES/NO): YES